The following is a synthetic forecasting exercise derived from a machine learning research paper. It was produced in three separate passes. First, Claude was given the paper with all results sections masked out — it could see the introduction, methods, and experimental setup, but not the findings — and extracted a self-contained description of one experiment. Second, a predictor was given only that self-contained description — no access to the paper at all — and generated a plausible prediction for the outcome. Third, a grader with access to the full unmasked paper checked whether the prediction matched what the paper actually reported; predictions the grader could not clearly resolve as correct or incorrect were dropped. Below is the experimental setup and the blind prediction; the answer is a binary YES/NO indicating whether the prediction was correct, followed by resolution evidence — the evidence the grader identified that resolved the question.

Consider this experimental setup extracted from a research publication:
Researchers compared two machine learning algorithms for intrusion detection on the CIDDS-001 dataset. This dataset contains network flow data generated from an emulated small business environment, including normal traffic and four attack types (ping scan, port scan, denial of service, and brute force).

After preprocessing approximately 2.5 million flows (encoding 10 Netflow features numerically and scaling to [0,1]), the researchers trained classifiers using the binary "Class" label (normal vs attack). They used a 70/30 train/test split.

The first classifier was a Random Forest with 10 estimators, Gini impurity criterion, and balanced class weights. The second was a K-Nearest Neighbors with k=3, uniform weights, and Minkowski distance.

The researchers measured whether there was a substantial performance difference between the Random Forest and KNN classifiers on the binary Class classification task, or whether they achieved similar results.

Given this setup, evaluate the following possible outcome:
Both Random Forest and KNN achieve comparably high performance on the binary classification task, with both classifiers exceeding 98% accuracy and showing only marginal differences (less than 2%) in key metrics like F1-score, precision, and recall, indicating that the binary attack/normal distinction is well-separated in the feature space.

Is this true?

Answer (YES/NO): YES